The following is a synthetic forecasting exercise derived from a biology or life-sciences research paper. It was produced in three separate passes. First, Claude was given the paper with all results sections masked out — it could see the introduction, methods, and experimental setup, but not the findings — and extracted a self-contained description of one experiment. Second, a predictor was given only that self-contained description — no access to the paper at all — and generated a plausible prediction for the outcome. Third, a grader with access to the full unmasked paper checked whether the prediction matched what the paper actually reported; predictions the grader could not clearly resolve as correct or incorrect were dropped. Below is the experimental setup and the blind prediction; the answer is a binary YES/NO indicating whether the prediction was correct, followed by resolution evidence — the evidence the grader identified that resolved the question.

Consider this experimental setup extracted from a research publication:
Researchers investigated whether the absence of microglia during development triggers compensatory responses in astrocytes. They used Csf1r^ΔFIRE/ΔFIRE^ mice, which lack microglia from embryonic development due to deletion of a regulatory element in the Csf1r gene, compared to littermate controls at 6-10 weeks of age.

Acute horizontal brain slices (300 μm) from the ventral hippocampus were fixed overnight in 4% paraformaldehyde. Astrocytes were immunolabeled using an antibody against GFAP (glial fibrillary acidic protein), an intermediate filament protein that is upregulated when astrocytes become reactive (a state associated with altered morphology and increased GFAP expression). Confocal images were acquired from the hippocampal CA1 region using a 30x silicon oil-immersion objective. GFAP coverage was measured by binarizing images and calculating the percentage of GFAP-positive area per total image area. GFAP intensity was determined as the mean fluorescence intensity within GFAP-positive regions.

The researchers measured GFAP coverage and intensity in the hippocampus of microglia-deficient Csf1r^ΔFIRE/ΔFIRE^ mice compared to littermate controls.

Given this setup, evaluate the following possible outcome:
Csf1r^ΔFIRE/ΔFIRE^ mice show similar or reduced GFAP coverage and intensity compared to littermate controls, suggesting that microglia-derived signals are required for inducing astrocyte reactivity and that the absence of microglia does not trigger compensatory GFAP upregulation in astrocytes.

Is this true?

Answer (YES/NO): NO